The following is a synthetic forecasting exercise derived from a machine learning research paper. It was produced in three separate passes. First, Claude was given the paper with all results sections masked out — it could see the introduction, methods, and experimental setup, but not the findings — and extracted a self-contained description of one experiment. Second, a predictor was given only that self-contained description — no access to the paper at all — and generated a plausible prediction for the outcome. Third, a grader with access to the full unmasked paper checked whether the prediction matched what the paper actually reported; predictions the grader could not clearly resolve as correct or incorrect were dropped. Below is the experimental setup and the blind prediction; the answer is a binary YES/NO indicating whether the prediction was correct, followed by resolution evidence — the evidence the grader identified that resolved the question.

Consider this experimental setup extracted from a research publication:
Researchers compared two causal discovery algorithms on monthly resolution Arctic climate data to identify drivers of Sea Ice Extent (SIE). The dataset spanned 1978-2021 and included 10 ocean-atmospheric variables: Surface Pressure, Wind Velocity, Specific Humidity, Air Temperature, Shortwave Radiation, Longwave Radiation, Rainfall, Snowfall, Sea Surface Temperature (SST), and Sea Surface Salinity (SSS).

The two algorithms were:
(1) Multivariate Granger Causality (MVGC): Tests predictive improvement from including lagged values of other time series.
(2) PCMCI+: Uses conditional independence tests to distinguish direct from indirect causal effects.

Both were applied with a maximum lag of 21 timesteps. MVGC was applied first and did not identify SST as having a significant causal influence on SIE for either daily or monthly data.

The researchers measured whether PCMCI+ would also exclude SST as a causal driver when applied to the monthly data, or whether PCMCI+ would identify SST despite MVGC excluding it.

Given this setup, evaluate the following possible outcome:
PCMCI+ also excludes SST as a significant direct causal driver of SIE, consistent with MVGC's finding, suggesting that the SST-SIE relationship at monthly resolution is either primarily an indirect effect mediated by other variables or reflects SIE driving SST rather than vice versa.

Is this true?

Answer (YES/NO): NO